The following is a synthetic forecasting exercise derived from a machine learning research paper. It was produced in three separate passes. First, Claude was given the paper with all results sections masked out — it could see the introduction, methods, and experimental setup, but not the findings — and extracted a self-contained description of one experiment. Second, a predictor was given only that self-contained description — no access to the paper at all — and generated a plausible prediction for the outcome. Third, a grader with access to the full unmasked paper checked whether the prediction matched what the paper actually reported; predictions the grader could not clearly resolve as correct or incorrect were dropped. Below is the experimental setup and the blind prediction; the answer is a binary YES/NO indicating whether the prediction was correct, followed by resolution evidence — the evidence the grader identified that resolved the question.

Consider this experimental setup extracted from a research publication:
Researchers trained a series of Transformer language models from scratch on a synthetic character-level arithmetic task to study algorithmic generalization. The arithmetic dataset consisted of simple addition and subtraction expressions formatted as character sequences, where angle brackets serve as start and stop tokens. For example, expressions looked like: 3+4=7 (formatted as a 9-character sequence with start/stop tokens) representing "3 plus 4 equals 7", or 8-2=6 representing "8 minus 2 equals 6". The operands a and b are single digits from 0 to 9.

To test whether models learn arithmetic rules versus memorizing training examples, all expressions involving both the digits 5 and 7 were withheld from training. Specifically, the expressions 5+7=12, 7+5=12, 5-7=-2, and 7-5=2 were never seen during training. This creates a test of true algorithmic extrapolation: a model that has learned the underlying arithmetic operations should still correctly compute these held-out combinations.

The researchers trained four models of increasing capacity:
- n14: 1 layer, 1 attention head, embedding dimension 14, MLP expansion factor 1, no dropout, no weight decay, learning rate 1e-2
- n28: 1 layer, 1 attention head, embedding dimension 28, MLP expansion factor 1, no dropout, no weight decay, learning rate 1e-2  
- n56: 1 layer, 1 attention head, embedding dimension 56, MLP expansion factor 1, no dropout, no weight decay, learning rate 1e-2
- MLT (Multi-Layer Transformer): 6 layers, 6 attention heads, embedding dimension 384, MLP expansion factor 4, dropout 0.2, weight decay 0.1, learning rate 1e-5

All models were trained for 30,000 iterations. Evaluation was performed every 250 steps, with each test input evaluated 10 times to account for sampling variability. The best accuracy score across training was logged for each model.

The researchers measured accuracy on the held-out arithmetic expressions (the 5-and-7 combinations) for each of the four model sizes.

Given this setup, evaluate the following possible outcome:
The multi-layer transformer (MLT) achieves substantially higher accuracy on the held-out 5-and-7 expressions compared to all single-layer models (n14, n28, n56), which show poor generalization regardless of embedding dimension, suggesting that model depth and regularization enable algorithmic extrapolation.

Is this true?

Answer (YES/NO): NO